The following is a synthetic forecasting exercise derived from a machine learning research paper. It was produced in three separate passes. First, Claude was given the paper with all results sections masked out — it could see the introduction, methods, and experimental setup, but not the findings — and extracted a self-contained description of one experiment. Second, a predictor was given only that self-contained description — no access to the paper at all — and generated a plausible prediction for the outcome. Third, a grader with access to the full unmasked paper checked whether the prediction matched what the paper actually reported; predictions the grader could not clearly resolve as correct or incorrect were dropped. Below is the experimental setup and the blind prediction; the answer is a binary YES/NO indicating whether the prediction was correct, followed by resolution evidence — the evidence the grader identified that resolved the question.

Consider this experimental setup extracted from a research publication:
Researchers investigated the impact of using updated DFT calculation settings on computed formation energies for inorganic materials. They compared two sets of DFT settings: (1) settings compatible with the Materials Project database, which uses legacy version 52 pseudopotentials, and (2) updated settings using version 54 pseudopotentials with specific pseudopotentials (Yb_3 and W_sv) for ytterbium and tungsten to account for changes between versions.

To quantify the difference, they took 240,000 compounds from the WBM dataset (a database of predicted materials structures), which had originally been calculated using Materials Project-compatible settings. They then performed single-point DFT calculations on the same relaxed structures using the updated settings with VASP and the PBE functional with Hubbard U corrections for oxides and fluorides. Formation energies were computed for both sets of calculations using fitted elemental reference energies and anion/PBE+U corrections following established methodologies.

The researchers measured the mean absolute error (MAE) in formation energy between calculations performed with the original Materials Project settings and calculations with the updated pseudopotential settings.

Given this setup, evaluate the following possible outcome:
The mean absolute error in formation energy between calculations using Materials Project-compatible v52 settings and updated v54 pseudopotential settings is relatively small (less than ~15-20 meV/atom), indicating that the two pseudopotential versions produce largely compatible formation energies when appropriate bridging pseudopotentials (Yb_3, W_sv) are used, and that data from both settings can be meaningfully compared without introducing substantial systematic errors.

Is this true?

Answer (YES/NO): NO